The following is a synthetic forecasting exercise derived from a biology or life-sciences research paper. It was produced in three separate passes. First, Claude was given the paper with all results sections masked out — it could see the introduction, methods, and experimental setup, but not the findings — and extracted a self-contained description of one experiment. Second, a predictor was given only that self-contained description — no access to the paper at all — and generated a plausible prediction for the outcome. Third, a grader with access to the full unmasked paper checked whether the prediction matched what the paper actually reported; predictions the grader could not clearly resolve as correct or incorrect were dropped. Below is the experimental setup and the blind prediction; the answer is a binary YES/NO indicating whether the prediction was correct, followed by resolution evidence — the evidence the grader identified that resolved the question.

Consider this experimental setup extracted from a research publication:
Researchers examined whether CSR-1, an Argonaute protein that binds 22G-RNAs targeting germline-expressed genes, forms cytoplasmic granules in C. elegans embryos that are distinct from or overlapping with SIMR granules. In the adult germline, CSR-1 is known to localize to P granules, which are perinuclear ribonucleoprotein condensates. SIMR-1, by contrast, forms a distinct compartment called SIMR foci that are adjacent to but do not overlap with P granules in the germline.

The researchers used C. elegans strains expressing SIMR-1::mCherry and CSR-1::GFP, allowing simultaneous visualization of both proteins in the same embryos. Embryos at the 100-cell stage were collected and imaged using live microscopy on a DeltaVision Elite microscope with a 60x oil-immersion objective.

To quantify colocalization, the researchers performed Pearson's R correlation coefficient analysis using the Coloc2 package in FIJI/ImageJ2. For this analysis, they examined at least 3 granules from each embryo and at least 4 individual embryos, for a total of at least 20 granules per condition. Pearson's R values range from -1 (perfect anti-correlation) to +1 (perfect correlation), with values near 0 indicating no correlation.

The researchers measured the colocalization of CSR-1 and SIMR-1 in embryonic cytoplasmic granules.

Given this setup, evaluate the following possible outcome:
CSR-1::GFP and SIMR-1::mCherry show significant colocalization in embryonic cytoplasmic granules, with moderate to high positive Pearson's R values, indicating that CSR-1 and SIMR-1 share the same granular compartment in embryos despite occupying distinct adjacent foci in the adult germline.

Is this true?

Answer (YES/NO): NO